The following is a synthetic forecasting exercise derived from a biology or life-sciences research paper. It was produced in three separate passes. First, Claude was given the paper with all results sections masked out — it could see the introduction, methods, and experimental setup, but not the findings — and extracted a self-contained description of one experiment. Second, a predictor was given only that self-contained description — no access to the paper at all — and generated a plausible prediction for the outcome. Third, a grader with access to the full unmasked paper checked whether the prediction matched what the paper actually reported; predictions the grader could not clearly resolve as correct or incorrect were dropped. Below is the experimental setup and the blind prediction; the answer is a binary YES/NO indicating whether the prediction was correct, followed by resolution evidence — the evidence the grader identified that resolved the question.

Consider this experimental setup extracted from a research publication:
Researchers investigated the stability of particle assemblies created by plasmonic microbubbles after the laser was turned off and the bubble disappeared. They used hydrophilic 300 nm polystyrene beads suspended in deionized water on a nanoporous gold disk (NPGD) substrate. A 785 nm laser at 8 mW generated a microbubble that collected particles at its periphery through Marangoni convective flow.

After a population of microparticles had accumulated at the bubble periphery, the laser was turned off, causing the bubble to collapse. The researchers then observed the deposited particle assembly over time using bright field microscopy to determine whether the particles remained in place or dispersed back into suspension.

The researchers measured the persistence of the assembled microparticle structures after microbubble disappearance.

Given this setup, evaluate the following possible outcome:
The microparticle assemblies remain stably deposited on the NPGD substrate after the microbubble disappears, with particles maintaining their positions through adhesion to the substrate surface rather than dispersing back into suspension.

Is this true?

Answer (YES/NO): YES